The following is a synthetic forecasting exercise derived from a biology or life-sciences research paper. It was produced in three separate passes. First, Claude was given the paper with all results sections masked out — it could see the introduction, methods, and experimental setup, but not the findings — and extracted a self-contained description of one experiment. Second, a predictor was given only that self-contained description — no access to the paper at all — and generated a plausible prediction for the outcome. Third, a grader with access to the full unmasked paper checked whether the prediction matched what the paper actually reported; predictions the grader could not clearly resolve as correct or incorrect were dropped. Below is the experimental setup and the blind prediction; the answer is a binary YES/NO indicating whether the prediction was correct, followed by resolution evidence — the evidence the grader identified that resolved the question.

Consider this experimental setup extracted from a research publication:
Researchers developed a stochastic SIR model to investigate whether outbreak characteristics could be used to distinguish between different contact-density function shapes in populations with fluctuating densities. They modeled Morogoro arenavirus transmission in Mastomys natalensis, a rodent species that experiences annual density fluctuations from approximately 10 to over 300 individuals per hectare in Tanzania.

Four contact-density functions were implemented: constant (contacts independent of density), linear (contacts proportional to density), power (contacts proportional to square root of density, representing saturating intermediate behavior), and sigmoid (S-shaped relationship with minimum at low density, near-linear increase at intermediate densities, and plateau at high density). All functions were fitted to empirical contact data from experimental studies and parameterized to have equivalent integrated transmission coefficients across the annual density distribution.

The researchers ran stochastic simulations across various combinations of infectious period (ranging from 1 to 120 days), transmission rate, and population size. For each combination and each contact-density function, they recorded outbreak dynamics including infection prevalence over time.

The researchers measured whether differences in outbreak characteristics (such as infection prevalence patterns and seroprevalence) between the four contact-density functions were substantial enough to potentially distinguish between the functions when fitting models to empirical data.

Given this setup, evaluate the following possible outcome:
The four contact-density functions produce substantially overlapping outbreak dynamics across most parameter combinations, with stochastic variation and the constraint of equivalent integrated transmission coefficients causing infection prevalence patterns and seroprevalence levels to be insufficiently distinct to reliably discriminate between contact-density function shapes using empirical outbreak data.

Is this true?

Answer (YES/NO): NO